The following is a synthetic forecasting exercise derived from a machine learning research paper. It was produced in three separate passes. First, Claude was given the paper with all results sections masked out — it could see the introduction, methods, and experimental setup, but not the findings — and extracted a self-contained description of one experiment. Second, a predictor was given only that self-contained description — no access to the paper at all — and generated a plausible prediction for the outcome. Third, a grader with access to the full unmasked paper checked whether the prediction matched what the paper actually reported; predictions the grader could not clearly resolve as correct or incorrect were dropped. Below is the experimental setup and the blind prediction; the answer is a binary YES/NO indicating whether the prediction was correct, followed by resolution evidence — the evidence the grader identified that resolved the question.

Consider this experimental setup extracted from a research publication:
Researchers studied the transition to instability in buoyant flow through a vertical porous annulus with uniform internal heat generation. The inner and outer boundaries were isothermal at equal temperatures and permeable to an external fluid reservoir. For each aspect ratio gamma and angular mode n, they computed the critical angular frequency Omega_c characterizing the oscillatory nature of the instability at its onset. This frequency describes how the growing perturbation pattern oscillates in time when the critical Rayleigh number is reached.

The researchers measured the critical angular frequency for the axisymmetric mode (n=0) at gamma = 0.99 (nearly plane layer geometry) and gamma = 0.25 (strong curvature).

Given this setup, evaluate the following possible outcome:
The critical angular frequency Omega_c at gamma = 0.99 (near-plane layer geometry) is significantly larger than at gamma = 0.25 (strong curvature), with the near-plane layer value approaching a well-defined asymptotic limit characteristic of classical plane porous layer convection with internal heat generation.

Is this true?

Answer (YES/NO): NO